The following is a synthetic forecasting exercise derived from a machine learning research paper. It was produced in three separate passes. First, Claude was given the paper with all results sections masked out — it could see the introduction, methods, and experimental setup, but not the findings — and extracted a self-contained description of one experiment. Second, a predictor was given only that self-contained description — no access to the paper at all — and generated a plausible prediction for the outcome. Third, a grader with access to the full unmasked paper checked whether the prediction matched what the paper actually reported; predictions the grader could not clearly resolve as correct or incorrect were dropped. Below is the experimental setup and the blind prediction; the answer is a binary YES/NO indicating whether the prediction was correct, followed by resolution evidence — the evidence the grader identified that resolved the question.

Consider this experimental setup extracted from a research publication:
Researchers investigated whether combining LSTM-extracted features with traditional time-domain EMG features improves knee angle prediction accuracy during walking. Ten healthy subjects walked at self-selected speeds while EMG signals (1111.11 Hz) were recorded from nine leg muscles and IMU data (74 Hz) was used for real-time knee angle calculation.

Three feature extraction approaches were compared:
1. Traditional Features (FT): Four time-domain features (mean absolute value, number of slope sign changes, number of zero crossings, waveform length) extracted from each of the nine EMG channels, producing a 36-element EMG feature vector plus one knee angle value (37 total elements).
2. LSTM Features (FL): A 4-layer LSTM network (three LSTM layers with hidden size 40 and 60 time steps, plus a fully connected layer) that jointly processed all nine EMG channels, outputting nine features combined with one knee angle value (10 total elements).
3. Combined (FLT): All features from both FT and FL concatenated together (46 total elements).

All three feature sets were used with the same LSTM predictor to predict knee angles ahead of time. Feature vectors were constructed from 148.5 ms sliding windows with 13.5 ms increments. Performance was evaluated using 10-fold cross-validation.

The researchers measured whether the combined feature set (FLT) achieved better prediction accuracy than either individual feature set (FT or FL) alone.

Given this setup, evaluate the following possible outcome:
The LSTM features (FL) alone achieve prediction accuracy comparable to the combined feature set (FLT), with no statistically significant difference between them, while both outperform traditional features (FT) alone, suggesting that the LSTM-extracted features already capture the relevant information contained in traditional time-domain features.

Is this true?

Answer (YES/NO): NO